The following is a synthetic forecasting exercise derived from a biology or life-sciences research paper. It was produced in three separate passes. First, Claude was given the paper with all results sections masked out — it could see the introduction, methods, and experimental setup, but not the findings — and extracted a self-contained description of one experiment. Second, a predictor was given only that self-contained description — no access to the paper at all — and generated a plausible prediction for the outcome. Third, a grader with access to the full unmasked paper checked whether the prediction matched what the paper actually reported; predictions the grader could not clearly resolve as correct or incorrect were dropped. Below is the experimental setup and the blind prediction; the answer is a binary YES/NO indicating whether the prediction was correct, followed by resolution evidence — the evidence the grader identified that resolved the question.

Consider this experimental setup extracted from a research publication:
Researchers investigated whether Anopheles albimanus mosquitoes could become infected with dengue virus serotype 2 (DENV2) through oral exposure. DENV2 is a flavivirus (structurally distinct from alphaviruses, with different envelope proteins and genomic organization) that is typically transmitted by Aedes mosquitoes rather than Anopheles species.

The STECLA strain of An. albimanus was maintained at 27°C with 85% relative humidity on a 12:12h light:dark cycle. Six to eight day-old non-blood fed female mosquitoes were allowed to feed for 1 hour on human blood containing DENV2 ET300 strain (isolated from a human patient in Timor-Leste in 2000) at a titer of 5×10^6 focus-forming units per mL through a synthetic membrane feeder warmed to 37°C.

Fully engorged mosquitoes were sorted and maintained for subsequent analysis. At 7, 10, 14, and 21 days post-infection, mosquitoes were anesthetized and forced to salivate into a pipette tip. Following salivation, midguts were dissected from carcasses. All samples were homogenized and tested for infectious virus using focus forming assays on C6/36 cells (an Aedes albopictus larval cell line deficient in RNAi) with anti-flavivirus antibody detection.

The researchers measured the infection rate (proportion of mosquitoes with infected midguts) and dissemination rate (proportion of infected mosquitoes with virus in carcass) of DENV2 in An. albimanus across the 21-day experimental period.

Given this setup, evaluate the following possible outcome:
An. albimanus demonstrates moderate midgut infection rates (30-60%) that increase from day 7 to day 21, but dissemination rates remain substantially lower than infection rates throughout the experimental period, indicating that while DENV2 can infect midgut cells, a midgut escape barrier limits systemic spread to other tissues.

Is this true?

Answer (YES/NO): NO